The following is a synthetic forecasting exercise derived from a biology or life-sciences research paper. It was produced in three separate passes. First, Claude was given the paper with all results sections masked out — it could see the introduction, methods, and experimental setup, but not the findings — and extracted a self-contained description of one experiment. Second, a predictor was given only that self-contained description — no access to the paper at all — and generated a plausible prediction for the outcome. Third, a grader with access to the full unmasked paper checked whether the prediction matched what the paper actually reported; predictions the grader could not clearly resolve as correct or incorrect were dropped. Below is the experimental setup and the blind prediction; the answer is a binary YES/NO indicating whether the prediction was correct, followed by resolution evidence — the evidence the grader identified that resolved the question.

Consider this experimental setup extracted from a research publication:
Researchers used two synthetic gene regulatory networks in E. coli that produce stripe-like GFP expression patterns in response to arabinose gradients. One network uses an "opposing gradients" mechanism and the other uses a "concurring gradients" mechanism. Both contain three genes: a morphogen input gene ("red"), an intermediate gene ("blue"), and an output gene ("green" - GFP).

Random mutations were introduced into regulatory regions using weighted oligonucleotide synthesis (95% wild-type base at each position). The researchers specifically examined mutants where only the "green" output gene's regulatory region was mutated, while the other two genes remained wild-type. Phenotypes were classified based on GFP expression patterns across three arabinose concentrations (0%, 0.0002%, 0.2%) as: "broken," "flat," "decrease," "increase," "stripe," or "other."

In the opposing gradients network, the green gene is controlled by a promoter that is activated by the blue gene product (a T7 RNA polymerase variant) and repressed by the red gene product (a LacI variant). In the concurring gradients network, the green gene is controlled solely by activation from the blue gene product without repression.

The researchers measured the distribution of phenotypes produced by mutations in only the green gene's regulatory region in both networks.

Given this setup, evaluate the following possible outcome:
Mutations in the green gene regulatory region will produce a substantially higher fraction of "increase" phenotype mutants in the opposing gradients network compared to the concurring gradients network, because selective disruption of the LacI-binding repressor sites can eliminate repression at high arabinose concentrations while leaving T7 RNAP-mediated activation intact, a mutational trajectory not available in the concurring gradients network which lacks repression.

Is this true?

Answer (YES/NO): NO